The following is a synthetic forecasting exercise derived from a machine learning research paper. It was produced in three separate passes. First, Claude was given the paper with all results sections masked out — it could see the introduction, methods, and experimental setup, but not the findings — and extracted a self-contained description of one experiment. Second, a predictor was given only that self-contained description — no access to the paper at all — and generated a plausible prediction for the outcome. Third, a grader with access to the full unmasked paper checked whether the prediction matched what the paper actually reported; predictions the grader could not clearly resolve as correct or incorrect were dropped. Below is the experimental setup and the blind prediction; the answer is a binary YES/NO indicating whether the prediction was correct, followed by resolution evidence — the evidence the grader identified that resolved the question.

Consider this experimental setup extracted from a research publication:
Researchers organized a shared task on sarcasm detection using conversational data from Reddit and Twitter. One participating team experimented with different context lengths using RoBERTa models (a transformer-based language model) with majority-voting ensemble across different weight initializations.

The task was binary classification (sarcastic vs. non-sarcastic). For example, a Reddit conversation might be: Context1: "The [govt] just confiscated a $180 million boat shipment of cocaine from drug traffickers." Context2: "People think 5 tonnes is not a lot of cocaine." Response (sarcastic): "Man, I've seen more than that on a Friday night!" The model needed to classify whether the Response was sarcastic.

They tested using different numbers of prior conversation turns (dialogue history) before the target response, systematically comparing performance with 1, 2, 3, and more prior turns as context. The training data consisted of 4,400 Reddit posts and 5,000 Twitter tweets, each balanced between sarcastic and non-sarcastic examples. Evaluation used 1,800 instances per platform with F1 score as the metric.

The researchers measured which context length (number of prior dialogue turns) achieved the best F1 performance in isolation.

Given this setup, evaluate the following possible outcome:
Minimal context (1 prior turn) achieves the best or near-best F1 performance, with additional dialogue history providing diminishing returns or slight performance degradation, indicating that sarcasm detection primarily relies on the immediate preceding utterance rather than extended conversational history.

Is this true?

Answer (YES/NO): NO